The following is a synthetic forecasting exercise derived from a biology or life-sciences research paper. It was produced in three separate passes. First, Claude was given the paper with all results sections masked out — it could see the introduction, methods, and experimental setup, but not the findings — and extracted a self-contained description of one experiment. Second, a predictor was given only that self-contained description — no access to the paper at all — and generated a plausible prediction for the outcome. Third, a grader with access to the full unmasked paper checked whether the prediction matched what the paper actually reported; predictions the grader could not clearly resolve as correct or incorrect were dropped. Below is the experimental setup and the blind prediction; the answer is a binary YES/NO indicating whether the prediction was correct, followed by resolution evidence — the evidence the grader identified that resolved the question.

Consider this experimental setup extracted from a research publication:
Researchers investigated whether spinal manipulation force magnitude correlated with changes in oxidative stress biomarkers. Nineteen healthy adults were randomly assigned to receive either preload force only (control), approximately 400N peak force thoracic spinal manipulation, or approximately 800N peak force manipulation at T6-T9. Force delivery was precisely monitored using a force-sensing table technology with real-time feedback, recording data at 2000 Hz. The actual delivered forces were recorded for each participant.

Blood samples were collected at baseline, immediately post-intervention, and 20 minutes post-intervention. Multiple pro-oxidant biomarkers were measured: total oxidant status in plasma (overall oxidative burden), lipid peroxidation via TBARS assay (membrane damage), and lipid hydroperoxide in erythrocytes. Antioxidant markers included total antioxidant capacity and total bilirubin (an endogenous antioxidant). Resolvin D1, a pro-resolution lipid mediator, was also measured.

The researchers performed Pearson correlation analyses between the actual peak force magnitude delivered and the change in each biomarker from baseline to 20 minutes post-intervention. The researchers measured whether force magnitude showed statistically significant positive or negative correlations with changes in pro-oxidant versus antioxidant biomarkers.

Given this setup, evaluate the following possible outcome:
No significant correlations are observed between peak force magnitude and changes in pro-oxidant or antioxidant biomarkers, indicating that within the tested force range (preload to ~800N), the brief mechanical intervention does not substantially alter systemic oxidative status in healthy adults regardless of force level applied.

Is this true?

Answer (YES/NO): NO